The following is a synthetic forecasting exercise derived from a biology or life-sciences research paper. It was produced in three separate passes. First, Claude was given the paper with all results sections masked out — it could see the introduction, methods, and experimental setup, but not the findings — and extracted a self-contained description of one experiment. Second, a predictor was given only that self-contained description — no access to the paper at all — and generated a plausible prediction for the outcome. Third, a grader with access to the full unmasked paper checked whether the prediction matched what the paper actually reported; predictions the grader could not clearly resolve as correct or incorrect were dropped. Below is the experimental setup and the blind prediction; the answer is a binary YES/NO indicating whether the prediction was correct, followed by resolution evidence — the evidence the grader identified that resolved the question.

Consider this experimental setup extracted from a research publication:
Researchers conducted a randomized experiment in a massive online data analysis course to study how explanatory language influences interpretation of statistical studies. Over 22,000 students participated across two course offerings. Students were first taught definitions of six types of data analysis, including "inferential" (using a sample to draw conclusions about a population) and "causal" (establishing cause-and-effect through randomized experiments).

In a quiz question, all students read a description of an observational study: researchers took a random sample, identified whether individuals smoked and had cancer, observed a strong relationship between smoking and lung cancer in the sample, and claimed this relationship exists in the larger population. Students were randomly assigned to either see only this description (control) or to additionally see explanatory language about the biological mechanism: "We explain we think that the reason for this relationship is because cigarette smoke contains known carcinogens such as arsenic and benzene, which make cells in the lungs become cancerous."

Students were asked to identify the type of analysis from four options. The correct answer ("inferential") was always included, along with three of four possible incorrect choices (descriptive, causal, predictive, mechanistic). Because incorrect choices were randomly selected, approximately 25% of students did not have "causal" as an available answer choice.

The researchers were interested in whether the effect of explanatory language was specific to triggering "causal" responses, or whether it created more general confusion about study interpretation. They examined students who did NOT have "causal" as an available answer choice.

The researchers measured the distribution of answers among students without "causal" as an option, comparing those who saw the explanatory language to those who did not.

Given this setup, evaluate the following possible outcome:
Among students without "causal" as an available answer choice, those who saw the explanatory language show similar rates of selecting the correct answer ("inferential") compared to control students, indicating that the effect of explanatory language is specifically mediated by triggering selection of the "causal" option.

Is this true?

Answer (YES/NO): NO